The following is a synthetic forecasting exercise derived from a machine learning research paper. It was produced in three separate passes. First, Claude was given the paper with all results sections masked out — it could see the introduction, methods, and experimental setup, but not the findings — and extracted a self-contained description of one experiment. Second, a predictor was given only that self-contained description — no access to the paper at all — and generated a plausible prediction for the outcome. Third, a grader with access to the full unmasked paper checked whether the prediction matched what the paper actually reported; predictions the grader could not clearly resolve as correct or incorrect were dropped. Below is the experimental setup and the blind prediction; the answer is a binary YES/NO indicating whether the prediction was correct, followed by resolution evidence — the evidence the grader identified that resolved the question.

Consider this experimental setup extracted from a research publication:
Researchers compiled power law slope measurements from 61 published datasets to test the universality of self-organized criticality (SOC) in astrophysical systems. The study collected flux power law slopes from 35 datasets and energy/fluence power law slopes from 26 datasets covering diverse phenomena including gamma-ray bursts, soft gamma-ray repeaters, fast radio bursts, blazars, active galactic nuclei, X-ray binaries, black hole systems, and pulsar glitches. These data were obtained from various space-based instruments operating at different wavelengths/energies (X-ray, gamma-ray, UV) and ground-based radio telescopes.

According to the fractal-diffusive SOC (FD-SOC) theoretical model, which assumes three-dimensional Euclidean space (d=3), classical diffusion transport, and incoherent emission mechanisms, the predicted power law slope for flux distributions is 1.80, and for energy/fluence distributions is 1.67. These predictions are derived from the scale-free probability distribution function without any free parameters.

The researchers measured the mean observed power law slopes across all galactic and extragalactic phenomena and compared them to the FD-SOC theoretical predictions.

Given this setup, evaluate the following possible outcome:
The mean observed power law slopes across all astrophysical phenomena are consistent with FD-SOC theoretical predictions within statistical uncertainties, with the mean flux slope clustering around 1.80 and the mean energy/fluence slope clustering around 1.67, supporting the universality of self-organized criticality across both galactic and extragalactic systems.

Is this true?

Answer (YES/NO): YES